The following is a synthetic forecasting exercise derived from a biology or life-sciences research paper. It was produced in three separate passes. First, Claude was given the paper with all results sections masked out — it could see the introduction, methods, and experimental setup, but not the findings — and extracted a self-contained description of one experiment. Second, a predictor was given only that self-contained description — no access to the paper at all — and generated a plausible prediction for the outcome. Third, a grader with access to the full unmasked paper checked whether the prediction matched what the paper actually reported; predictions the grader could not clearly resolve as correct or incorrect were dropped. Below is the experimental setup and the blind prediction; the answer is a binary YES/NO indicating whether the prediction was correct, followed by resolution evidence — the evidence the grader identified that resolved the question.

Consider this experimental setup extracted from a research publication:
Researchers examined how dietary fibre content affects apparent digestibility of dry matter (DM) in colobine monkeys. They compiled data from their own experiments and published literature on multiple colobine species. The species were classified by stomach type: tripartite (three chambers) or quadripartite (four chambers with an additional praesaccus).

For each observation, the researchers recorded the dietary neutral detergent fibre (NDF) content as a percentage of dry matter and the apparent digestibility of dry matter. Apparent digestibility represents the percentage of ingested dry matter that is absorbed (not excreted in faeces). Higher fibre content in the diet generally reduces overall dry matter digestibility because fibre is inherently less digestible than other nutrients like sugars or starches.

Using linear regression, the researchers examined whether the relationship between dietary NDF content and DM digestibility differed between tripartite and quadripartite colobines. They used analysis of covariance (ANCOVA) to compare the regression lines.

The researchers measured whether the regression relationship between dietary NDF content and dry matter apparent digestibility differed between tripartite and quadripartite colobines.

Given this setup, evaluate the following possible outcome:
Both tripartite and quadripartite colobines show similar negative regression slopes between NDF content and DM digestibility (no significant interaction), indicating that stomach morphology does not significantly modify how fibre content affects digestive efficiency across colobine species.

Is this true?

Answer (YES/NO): YES